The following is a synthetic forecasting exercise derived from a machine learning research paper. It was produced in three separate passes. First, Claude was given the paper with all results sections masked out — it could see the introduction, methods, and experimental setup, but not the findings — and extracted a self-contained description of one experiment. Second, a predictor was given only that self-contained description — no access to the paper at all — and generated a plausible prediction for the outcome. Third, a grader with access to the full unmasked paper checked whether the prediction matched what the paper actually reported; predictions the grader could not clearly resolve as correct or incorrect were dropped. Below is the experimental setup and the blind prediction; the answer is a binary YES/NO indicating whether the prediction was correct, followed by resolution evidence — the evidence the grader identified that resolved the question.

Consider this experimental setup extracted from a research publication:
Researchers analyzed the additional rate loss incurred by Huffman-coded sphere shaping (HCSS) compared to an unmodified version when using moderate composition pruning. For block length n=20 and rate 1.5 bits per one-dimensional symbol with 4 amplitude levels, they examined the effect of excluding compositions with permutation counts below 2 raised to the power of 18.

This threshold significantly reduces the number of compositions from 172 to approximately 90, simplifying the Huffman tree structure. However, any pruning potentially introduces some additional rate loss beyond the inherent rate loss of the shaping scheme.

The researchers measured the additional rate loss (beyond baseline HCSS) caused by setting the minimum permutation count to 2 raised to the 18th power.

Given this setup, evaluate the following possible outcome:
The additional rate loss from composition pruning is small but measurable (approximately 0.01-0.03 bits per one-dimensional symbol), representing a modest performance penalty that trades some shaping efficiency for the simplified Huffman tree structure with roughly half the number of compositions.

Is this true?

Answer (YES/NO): NO